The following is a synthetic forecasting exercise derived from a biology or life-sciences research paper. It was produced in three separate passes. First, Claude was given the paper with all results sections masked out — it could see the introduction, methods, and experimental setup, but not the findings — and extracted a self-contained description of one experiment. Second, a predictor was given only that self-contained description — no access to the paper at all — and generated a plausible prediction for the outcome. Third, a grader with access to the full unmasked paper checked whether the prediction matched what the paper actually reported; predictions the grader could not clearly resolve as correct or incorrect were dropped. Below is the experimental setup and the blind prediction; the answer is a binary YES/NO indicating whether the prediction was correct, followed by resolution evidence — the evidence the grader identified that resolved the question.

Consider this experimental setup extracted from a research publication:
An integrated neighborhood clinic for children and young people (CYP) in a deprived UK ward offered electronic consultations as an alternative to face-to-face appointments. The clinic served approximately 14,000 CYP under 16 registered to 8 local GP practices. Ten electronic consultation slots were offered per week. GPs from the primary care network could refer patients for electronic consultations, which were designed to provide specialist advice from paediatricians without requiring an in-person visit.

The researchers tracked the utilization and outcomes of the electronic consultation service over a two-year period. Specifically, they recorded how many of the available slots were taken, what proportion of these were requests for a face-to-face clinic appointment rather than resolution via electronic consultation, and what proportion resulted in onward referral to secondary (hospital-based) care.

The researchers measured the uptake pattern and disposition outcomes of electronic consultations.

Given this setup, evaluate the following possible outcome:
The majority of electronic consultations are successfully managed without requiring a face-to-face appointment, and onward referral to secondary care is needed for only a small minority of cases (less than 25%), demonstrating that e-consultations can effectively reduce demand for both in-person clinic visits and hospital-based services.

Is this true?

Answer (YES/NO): YES